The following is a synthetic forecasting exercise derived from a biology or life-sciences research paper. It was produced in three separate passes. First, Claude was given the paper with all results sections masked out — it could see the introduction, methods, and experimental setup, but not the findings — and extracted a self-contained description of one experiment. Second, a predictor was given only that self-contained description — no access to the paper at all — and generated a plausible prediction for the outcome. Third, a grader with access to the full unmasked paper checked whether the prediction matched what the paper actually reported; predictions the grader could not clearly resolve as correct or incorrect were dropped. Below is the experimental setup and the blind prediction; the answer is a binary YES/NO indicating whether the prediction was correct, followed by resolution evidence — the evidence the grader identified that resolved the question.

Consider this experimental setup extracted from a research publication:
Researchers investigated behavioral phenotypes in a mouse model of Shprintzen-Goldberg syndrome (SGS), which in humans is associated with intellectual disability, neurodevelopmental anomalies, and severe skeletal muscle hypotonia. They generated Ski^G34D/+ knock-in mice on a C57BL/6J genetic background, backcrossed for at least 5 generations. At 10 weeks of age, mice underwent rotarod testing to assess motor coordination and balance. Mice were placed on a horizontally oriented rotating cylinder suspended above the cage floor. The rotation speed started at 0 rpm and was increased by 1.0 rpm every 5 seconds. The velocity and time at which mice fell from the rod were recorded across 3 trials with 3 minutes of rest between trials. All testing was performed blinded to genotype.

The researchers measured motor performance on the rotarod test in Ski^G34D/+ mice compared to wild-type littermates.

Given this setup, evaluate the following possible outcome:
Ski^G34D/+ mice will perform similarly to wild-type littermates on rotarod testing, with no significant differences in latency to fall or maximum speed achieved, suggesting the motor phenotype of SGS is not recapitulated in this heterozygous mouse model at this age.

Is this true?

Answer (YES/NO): NO